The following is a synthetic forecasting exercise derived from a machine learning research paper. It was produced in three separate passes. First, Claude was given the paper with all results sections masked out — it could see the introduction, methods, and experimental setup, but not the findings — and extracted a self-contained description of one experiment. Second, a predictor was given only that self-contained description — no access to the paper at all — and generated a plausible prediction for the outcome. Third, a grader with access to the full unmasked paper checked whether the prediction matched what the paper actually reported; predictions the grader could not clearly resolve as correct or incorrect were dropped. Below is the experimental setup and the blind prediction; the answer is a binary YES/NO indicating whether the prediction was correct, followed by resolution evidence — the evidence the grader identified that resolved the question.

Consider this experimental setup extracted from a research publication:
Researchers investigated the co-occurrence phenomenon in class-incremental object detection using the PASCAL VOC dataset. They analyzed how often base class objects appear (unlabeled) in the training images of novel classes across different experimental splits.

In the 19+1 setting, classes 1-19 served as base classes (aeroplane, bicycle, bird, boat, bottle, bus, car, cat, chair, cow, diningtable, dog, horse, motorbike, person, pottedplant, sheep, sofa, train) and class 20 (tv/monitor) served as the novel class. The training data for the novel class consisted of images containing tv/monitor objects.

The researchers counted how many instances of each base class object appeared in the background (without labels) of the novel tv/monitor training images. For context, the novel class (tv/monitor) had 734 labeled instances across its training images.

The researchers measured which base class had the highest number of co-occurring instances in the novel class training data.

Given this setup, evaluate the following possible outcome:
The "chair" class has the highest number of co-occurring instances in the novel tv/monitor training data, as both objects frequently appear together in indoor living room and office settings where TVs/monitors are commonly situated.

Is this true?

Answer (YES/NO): YES